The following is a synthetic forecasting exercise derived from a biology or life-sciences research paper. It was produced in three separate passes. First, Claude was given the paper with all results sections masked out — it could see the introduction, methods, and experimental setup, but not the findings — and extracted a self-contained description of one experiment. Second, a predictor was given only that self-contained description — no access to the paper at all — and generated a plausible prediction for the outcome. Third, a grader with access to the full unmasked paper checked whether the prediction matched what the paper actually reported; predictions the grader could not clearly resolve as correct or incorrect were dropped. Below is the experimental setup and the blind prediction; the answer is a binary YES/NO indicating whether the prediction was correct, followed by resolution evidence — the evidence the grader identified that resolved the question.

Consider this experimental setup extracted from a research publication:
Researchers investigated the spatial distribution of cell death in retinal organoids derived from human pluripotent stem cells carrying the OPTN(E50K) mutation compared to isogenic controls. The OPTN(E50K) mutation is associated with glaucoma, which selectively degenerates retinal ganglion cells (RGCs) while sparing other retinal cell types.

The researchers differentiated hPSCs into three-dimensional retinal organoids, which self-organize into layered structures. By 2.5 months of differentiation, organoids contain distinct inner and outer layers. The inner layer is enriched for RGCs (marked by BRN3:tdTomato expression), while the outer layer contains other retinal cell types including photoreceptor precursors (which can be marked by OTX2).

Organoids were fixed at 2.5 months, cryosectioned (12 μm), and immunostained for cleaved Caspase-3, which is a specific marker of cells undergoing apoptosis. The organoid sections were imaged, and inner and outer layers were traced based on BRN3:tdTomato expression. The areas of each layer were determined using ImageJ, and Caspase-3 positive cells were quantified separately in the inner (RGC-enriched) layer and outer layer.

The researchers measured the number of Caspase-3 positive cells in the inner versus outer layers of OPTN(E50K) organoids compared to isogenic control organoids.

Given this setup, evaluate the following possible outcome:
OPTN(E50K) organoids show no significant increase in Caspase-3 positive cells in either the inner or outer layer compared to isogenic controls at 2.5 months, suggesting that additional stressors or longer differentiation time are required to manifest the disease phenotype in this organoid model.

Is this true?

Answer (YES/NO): NO